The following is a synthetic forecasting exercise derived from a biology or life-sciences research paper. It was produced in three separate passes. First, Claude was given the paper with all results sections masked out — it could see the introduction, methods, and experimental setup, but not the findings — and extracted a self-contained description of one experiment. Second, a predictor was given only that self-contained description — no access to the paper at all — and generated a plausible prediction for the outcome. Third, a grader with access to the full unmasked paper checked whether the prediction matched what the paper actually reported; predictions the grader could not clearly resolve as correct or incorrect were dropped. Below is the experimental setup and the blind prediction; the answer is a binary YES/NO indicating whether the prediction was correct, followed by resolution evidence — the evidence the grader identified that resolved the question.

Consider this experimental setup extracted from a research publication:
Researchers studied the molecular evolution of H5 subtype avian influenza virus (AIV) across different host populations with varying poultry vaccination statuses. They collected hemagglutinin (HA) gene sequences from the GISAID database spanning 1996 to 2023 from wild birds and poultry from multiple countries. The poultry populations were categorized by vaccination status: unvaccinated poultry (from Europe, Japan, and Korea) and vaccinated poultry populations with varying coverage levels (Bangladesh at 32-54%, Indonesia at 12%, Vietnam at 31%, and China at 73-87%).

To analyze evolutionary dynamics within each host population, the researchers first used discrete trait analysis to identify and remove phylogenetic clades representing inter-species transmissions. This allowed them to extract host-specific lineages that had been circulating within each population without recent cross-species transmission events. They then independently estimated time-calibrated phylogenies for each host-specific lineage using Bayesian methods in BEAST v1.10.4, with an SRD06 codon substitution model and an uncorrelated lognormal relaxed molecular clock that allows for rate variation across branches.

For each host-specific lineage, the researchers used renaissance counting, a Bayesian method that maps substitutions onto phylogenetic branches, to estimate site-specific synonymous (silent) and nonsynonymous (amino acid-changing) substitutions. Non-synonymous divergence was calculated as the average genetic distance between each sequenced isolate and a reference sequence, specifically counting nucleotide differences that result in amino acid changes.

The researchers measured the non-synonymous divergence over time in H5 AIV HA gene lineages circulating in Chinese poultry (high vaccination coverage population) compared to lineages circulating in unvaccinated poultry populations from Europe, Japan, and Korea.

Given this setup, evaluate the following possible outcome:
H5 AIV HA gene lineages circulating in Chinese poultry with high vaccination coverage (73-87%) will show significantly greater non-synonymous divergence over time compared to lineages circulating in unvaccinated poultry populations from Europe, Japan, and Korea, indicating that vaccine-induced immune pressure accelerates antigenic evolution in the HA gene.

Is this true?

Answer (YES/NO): NO